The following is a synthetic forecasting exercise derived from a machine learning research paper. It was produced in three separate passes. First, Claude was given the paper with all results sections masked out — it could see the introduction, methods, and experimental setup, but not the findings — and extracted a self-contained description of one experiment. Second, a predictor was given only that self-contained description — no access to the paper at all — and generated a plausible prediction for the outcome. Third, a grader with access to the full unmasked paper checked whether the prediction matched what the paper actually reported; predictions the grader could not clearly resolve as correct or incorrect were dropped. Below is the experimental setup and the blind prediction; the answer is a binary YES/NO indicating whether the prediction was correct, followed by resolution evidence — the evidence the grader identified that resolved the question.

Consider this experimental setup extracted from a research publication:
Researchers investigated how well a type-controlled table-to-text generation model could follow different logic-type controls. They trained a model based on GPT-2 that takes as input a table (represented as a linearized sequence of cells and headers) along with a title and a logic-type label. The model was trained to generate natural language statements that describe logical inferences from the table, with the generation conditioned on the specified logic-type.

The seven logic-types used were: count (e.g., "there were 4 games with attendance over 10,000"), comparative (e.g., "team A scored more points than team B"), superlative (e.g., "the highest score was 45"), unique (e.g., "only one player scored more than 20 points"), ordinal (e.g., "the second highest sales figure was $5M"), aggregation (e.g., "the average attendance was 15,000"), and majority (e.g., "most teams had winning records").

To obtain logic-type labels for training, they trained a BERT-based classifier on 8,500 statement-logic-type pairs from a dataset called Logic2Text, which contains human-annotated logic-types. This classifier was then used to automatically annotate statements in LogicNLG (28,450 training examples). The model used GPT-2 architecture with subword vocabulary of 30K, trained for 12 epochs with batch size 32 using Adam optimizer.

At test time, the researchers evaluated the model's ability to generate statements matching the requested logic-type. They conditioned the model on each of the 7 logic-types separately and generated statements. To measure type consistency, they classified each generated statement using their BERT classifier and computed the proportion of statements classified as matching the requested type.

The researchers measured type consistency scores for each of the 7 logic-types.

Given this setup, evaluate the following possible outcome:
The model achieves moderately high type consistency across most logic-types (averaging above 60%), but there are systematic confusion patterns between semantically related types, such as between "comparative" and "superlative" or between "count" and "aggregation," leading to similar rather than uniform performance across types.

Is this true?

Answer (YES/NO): NO